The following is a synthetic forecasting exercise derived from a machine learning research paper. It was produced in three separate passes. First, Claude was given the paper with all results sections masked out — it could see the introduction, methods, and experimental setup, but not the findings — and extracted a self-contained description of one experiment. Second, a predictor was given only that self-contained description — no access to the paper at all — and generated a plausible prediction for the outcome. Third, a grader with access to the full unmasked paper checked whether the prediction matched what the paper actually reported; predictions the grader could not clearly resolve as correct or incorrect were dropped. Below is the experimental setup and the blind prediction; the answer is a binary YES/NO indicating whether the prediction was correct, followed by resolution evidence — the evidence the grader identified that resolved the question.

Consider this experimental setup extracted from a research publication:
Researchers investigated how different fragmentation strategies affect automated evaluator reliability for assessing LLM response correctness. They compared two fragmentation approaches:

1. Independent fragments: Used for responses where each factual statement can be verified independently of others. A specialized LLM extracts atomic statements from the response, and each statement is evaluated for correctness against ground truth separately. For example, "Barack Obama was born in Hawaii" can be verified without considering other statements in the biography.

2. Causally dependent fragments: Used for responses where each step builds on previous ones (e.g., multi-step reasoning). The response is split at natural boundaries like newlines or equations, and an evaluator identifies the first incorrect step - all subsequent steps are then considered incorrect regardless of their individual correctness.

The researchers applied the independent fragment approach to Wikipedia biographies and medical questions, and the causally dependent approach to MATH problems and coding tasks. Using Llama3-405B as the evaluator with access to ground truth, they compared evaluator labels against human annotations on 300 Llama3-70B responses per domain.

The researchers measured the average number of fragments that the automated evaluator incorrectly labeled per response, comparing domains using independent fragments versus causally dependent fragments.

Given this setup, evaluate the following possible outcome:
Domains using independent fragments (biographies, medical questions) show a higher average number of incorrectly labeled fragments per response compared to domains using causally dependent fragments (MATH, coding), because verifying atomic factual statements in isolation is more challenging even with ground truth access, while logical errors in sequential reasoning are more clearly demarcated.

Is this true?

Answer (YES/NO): NO